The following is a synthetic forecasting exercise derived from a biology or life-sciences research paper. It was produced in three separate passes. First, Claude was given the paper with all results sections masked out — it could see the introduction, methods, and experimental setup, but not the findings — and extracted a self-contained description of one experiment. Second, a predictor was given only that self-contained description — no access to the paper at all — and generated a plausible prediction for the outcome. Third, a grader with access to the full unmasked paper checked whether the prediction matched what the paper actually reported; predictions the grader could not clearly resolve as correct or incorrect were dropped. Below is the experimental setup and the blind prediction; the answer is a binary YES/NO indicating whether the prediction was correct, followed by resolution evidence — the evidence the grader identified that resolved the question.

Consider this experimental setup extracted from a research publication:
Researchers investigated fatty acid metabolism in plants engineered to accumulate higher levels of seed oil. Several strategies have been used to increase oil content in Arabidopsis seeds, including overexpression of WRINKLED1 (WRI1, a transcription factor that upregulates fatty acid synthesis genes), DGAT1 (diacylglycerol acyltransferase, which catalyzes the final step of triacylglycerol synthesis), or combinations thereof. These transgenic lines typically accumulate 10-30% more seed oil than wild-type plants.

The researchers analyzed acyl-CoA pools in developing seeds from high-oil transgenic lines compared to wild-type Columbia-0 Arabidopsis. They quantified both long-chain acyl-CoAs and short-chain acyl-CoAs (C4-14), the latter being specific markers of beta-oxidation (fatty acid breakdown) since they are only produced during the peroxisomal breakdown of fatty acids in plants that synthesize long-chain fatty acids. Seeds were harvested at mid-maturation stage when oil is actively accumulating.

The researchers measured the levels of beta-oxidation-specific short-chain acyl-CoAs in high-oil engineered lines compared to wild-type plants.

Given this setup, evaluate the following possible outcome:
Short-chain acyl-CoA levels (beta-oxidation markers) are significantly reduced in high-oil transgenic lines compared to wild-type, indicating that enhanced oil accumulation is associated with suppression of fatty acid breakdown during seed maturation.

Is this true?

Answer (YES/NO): NO